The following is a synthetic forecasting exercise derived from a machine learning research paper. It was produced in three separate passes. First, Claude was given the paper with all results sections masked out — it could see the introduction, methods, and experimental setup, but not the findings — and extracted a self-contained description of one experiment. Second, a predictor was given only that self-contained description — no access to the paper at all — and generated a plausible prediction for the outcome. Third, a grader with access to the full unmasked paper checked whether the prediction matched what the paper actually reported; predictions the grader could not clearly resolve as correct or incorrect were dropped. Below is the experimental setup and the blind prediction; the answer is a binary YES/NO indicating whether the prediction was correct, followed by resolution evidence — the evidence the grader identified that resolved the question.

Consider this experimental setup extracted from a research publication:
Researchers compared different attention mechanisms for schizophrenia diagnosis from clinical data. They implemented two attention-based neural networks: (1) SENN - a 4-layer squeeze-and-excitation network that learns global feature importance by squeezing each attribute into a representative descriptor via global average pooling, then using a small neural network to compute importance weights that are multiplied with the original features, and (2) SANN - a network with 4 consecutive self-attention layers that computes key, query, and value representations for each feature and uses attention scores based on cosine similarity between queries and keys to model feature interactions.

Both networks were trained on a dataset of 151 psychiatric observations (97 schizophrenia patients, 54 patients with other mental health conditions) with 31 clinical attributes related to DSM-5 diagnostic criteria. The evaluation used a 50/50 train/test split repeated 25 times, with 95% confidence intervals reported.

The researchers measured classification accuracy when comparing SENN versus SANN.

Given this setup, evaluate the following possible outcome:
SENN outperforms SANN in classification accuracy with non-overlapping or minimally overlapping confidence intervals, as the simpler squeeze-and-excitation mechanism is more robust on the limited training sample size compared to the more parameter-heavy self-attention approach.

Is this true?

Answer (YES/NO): NO